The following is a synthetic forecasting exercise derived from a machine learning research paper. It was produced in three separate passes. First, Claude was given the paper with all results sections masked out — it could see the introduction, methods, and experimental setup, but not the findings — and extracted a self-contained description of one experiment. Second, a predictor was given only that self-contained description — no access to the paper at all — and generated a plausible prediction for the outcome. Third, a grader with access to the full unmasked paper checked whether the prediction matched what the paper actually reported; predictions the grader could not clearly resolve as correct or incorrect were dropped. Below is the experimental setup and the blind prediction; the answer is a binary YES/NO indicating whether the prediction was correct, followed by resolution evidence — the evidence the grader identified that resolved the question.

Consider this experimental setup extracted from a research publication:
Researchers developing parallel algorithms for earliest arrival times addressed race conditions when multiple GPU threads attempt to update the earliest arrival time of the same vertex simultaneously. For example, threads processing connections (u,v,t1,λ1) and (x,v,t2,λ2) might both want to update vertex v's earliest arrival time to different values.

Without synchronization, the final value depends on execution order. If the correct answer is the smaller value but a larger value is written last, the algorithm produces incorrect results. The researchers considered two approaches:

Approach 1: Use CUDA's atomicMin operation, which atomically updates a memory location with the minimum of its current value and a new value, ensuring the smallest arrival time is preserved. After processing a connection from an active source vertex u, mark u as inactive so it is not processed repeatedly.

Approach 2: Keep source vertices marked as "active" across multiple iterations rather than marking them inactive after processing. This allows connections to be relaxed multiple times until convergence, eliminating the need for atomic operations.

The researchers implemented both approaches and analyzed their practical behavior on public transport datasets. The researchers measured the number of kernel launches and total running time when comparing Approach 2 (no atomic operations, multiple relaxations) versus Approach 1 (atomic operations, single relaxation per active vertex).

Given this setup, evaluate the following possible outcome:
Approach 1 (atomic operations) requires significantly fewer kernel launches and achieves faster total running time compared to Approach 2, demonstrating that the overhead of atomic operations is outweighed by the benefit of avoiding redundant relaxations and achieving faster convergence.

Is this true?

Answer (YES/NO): YES